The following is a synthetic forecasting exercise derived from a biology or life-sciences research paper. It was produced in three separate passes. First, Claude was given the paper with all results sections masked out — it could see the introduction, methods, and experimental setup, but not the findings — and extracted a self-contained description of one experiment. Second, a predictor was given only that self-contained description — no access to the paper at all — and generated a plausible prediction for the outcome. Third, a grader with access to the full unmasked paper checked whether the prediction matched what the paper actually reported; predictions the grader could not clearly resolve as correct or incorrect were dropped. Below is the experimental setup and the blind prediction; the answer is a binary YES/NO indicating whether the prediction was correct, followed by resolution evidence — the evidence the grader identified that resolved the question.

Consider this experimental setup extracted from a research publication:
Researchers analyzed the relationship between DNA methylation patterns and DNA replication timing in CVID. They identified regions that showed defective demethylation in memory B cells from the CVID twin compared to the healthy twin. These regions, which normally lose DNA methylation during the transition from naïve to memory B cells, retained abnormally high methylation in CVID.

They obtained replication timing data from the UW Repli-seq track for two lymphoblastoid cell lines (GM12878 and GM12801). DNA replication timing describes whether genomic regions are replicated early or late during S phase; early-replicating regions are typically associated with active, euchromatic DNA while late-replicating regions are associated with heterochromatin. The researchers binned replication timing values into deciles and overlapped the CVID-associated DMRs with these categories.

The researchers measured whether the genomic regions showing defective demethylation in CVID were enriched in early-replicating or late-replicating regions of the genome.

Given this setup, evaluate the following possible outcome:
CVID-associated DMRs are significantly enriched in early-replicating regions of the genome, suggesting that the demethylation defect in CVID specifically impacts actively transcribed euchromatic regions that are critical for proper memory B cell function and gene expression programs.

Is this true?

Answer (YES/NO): YES